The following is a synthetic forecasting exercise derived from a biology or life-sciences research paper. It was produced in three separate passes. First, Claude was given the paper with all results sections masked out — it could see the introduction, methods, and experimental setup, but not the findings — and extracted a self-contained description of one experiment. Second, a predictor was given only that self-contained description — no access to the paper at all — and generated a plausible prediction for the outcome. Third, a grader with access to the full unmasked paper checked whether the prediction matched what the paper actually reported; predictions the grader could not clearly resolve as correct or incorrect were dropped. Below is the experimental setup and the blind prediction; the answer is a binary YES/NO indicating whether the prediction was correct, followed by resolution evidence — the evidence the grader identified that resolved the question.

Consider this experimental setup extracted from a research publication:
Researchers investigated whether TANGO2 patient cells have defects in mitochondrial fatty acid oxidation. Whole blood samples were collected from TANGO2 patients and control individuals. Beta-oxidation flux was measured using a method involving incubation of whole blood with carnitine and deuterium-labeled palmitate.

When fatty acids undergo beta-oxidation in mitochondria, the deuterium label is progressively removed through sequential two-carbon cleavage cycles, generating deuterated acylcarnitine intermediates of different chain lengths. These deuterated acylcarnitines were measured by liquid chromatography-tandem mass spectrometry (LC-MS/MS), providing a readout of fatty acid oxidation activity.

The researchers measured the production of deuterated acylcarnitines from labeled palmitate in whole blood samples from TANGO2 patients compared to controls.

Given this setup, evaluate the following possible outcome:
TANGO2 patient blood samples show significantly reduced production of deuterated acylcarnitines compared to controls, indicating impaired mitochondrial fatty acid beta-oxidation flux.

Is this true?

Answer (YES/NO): NO